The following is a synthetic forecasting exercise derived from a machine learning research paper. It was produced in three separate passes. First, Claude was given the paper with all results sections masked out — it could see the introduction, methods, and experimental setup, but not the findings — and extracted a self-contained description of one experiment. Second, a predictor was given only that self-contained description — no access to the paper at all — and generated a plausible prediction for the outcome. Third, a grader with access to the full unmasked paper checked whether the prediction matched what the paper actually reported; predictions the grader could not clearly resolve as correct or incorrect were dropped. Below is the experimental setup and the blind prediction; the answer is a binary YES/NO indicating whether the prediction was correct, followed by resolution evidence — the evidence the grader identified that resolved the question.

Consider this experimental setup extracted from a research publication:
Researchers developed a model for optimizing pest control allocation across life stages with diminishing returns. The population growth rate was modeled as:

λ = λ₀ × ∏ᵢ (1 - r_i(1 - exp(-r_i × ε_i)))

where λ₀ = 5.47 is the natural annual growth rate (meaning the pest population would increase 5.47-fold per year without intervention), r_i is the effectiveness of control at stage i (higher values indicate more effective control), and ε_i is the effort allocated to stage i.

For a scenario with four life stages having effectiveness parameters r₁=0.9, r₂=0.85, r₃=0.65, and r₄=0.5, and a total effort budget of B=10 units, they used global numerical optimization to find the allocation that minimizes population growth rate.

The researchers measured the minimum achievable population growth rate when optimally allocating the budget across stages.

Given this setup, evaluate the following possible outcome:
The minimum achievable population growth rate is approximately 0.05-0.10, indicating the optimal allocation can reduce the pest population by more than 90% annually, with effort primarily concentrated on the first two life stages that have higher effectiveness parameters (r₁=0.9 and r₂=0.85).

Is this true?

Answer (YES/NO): YES